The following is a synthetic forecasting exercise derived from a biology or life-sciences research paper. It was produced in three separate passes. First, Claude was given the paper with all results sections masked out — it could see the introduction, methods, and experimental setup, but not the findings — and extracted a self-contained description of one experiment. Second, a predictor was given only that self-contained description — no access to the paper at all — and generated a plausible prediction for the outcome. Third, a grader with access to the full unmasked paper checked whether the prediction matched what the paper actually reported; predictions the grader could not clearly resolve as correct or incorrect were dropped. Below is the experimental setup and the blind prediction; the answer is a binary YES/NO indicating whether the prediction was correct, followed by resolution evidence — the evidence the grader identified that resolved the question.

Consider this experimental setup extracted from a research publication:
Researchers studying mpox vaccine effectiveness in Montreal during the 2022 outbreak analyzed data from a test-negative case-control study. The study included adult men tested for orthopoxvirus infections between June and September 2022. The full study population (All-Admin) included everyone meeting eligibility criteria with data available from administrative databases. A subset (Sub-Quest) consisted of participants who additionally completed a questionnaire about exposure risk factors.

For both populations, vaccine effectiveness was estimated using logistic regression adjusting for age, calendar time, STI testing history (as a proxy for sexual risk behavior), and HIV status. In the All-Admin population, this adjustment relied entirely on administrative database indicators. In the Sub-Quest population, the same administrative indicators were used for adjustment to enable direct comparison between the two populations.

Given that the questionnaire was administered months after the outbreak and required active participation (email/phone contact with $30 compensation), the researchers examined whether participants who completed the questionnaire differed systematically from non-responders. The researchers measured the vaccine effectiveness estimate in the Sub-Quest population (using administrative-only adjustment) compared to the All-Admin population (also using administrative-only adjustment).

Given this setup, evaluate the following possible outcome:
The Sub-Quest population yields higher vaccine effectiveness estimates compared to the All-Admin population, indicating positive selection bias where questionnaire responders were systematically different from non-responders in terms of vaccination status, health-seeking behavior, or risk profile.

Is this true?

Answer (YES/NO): NO